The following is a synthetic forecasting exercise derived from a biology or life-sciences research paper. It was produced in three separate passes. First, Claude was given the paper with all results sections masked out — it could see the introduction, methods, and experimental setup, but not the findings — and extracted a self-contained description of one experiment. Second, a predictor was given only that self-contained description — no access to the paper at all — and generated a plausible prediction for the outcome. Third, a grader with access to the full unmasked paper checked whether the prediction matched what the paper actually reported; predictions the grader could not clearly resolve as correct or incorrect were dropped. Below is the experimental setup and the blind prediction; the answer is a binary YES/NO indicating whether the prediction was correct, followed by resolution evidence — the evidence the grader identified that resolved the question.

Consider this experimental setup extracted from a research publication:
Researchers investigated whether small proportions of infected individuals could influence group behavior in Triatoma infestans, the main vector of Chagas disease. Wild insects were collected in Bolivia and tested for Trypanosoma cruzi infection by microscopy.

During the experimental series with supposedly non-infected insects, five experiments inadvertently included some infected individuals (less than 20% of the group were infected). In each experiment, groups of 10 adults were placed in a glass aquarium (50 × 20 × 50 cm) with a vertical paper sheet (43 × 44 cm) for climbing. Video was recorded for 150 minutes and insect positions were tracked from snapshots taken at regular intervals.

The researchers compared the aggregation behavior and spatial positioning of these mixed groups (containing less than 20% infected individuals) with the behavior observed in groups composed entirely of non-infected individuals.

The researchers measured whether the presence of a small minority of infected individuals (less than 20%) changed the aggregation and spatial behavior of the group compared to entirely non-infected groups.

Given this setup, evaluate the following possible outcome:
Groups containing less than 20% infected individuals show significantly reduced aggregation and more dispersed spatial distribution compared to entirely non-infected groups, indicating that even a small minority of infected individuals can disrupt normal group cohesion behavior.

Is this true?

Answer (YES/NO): NO